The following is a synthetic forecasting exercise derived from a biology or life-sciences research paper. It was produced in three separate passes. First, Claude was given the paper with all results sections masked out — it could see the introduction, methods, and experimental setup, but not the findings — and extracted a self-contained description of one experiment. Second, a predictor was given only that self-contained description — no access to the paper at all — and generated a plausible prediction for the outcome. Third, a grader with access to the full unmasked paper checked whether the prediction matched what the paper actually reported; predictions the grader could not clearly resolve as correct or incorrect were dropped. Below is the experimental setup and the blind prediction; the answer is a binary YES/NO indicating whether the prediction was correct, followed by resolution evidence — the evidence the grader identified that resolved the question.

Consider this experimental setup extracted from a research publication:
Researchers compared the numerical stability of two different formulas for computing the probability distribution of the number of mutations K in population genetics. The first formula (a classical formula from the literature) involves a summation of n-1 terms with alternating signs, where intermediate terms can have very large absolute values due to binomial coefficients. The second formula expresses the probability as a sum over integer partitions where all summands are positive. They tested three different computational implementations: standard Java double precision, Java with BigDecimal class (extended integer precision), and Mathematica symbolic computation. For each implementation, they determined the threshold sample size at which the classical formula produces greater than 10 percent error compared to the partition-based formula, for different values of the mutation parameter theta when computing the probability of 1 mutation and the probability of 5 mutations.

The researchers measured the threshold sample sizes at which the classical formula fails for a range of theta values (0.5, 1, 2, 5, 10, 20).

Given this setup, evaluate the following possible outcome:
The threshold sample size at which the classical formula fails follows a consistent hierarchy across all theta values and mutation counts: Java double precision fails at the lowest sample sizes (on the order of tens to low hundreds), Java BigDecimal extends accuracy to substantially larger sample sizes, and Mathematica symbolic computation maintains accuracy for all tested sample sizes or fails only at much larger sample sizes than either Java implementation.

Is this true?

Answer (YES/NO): NO